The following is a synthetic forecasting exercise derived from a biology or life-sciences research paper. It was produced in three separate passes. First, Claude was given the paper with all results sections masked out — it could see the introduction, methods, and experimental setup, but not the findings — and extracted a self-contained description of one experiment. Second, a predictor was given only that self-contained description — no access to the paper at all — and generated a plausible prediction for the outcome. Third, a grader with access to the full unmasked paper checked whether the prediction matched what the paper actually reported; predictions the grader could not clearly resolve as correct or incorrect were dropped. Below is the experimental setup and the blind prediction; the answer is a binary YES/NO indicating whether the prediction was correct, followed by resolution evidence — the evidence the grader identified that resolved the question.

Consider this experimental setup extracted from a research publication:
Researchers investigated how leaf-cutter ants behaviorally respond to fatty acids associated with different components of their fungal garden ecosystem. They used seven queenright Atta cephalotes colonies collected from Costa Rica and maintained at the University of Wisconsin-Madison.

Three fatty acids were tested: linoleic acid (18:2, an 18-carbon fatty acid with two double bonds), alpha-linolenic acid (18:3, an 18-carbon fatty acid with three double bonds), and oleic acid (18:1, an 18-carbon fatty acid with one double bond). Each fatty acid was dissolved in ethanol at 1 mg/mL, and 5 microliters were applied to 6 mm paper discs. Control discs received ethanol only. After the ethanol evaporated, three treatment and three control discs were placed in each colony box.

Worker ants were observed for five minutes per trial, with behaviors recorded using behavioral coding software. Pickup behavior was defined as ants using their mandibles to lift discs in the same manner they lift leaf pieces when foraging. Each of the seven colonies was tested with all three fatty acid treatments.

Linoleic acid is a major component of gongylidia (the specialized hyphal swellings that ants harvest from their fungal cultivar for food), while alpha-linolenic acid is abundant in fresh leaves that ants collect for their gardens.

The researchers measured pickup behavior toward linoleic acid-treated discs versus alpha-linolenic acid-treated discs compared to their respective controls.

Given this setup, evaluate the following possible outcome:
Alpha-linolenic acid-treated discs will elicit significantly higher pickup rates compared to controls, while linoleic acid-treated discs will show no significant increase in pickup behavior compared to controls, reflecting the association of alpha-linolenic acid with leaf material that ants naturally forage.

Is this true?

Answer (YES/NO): NO